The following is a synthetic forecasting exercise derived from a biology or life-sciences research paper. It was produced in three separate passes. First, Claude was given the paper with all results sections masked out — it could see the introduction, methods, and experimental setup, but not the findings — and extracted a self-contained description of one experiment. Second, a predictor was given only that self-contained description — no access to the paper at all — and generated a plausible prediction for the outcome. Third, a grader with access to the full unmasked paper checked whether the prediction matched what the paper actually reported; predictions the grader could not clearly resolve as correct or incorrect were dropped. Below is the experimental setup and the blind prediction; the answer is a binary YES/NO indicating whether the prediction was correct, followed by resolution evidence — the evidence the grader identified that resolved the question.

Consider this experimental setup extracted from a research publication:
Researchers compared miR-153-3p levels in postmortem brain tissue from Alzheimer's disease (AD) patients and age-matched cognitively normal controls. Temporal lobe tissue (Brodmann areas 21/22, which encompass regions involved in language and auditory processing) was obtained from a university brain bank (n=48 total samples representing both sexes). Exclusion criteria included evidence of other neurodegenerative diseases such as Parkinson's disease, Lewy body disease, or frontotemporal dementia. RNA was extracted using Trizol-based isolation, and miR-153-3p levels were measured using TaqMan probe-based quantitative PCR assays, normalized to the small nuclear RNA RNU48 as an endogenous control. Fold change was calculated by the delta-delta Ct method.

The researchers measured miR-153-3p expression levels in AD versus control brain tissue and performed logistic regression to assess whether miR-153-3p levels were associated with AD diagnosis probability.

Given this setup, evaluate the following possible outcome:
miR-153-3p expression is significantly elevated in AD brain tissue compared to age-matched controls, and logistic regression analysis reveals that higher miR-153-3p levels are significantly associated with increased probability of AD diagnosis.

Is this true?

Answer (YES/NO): NO